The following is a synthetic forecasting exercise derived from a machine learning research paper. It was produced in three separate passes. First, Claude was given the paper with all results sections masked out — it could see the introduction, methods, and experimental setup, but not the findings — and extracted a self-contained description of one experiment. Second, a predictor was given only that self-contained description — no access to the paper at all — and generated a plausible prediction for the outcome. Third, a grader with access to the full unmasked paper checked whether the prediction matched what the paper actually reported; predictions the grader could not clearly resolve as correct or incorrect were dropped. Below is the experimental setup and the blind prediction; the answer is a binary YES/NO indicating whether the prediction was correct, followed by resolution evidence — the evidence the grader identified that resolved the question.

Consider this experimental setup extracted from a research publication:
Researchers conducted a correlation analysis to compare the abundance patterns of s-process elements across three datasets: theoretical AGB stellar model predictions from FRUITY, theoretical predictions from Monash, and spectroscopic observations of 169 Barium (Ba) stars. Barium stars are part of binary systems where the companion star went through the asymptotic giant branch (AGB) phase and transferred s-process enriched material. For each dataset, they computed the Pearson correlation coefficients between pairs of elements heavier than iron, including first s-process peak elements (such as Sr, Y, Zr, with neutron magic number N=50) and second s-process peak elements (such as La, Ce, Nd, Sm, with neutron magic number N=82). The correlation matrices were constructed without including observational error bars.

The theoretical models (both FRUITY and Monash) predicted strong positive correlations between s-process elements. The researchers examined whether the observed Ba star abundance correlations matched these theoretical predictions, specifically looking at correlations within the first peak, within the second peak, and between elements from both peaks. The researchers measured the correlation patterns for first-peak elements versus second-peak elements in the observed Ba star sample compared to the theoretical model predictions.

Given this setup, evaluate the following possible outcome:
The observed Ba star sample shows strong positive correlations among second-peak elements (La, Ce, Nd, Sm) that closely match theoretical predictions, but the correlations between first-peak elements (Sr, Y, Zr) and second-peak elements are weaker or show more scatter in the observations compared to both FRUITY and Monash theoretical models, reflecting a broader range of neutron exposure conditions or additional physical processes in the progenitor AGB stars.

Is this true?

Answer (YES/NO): NO